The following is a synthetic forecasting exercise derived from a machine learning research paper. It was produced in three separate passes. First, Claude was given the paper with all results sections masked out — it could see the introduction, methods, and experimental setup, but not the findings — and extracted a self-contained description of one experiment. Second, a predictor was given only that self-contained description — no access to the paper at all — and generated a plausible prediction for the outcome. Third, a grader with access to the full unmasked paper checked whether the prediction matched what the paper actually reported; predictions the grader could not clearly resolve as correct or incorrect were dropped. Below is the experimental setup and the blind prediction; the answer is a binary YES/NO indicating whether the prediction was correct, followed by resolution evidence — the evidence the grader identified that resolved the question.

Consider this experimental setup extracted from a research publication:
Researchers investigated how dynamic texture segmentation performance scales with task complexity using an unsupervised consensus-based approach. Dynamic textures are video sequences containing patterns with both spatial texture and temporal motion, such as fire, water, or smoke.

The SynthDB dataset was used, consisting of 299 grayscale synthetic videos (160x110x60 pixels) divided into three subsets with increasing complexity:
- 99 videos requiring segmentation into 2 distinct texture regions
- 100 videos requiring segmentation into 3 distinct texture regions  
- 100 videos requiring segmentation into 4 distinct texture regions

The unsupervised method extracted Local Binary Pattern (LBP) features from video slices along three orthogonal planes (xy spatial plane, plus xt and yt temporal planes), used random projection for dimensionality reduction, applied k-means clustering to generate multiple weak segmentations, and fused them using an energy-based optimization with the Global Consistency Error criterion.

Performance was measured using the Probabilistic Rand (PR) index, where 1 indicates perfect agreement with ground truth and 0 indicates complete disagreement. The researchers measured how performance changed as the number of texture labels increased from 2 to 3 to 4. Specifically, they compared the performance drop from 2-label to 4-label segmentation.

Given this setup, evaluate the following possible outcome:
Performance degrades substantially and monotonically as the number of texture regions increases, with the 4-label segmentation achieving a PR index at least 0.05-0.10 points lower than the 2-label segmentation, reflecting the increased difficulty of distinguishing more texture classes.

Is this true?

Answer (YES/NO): YES